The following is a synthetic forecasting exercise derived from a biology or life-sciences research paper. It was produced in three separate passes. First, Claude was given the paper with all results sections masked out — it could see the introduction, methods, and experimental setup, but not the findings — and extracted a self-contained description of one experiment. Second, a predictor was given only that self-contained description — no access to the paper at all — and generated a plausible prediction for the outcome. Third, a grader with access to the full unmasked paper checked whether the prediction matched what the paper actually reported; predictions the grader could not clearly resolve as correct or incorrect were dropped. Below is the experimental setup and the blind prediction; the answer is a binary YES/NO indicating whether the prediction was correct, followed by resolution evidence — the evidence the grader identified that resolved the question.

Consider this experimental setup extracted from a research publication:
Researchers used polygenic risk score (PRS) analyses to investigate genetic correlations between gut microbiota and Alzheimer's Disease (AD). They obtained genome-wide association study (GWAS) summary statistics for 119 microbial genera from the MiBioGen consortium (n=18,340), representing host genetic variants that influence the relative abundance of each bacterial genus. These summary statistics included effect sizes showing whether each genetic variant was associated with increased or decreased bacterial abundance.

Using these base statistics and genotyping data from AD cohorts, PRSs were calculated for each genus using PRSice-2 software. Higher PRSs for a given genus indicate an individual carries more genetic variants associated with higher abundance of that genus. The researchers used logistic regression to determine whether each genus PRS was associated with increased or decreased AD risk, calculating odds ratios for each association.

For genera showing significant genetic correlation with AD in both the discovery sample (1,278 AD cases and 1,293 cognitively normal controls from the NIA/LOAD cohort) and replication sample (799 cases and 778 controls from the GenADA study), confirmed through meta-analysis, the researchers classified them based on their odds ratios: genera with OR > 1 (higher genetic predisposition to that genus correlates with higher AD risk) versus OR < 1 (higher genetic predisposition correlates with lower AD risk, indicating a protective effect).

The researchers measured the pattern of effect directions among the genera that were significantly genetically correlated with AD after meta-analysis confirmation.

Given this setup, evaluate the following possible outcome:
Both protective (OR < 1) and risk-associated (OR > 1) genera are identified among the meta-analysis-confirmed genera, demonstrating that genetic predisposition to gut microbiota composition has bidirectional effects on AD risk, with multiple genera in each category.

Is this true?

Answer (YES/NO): YES